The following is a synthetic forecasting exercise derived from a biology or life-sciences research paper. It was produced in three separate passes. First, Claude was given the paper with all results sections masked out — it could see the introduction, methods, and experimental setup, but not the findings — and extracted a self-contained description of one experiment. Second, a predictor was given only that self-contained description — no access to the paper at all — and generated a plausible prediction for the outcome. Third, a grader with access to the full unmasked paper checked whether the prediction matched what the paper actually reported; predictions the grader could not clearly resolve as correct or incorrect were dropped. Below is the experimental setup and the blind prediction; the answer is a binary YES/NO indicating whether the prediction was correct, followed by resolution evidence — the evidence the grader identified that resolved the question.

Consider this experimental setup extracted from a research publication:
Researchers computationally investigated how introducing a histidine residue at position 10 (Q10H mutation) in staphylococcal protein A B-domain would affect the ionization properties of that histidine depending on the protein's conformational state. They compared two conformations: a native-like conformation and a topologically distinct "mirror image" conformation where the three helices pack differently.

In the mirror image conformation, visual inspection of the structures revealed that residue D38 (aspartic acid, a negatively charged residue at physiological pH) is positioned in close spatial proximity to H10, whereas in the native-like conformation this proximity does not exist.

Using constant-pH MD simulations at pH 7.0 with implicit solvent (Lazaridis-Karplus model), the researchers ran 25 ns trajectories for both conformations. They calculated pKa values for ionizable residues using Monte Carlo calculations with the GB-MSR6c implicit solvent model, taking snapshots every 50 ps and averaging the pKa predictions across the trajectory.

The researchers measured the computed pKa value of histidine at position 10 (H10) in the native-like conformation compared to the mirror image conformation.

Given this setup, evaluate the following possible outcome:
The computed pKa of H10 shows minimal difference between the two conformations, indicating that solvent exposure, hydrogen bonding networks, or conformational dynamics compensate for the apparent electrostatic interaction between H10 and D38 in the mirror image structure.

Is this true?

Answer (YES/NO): NO